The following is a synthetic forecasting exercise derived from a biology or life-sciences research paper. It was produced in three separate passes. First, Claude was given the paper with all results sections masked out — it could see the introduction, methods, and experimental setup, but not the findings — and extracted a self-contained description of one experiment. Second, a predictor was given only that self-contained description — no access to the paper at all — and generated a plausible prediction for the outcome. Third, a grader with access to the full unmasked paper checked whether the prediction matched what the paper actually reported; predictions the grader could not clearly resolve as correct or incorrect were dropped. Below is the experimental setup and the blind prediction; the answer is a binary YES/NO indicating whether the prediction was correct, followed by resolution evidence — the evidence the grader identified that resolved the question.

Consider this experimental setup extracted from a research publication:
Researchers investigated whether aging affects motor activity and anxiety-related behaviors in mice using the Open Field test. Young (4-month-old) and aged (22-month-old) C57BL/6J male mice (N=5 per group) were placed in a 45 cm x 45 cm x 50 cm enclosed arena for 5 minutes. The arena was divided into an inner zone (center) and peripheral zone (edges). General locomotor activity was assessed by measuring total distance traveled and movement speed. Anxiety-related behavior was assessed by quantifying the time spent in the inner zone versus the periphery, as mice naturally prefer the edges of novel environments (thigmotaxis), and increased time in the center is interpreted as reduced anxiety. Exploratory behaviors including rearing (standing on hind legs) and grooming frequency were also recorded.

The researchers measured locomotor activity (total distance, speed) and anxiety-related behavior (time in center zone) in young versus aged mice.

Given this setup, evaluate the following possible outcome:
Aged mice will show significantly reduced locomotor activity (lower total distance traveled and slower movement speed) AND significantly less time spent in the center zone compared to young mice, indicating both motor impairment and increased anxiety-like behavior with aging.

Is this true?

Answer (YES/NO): NO